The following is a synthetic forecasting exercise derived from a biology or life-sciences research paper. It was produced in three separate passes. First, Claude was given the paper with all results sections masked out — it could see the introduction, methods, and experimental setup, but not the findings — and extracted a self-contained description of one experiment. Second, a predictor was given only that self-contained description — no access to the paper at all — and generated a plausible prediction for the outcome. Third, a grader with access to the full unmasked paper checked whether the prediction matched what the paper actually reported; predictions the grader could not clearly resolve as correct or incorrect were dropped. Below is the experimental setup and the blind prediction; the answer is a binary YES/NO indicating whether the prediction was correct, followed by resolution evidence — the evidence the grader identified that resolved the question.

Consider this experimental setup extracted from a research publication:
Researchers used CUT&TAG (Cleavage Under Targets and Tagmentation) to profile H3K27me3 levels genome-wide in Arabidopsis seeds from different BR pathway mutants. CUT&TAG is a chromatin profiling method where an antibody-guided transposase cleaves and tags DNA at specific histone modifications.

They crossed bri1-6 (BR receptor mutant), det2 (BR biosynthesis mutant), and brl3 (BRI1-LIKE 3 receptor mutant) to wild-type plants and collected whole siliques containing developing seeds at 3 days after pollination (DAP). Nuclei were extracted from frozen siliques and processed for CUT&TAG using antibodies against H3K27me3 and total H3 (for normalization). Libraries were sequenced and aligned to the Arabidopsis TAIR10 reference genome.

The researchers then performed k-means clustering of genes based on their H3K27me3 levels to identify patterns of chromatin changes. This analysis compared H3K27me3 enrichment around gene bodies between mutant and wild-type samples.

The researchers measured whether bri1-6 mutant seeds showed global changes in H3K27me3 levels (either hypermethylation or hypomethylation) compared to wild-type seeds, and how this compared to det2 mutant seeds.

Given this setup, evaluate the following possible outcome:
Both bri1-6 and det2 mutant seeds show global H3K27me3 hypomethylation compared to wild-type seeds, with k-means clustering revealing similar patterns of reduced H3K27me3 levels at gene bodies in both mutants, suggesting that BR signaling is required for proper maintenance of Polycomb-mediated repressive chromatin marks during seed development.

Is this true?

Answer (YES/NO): NO